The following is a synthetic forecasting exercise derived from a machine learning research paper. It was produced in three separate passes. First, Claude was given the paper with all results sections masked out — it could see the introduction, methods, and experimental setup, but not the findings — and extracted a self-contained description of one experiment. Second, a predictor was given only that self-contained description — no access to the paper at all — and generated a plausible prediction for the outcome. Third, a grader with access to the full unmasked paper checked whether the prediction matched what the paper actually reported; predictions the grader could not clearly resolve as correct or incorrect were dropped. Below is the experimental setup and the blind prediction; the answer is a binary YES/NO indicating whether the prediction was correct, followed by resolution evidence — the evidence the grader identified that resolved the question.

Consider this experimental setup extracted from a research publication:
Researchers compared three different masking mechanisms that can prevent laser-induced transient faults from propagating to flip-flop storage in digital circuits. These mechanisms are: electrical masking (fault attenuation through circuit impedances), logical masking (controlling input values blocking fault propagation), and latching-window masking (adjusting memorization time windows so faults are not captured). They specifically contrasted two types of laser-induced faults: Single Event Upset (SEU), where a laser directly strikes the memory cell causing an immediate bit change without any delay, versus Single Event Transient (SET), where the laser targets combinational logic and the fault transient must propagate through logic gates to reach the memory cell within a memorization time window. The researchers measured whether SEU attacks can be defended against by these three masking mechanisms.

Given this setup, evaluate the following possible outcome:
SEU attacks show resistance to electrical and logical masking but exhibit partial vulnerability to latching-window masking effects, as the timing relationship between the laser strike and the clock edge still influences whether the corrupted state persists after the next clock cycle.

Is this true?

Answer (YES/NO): NO